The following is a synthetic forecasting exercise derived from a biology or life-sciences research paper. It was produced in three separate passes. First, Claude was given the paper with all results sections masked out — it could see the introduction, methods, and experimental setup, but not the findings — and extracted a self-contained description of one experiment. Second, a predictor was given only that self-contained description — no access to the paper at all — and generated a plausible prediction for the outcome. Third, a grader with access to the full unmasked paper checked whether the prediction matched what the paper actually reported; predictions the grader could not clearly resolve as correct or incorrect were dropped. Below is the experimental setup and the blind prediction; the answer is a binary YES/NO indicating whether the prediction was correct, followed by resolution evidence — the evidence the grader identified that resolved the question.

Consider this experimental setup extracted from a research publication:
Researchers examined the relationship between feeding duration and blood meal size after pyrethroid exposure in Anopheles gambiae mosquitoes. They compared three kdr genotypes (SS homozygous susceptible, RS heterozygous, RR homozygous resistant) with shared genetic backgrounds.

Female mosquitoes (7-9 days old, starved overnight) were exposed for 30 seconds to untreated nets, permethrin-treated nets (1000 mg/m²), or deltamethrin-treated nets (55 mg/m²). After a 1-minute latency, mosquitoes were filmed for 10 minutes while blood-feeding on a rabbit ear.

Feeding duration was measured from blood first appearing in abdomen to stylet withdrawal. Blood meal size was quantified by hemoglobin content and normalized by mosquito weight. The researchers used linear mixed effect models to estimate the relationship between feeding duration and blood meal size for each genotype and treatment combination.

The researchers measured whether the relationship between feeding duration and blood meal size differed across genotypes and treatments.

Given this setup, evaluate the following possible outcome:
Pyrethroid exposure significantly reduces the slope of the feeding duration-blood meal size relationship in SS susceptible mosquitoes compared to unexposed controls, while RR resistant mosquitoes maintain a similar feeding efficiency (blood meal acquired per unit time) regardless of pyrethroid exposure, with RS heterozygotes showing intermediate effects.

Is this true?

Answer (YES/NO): NO